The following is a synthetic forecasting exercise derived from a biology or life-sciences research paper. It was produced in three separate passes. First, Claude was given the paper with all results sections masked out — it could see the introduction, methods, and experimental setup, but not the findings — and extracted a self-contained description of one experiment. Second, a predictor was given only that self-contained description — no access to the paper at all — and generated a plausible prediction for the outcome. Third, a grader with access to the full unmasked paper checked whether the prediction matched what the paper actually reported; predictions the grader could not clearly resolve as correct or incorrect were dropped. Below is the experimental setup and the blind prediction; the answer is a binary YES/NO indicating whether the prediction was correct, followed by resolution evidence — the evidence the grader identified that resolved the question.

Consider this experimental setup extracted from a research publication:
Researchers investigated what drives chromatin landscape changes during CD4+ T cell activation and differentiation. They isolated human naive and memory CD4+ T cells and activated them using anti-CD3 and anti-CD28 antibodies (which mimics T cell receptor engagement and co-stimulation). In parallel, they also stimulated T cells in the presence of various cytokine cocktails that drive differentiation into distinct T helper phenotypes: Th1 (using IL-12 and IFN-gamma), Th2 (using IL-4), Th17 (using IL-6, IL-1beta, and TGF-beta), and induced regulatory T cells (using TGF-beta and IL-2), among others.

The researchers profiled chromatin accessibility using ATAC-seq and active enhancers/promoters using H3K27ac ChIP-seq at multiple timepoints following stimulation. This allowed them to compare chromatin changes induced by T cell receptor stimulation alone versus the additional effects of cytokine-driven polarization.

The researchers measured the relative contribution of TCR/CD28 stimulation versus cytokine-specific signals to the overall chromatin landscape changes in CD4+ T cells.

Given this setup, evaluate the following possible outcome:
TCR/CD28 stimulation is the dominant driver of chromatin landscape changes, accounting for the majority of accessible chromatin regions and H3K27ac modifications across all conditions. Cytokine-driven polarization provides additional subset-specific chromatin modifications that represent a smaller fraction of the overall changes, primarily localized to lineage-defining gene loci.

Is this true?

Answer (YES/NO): YES